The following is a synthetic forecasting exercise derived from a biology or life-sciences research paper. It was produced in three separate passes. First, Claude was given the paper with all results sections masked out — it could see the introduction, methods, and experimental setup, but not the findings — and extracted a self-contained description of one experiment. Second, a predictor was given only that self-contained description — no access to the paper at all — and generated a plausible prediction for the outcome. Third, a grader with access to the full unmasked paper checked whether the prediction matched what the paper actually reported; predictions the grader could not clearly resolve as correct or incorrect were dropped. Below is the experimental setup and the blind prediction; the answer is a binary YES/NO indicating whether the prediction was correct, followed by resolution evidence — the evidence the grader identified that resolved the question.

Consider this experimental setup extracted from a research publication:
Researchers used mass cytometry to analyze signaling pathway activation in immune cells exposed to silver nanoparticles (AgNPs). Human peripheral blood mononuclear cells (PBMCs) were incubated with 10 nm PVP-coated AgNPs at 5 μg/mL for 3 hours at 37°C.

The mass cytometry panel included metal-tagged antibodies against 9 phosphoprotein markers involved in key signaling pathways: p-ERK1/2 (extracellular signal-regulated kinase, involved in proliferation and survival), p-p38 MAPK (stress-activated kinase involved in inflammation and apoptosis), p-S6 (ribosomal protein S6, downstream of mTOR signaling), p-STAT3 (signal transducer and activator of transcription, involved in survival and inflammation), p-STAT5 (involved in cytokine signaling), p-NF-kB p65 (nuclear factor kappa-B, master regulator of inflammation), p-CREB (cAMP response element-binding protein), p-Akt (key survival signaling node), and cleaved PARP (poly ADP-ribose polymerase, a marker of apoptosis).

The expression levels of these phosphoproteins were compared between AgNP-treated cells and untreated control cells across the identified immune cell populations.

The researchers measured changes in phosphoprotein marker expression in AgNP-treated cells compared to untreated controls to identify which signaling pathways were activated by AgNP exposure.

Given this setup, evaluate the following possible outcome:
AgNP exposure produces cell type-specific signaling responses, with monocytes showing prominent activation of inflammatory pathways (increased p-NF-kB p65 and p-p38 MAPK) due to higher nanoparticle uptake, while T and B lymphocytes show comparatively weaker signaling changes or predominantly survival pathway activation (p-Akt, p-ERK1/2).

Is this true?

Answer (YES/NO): NO